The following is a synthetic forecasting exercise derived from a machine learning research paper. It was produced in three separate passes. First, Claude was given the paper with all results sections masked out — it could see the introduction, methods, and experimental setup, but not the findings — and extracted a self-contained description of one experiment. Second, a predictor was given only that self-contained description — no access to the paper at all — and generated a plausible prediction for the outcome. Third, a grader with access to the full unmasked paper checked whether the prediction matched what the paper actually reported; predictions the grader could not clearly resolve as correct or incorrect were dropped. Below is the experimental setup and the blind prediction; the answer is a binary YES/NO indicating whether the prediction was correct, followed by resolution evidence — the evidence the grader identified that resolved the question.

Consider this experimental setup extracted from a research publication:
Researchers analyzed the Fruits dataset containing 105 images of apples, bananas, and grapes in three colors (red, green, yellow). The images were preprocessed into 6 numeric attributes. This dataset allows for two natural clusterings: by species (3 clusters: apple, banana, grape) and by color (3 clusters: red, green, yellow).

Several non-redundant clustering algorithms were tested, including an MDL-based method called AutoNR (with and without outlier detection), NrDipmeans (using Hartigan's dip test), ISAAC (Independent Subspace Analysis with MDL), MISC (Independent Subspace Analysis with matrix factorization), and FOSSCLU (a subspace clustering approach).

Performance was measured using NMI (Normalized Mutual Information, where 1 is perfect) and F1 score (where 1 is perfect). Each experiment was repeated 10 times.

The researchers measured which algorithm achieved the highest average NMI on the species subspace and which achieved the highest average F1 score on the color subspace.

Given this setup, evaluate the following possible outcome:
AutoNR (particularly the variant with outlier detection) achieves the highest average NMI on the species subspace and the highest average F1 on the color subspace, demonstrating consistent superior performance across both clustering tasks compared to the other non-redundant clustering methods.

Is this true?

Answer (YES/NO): NO